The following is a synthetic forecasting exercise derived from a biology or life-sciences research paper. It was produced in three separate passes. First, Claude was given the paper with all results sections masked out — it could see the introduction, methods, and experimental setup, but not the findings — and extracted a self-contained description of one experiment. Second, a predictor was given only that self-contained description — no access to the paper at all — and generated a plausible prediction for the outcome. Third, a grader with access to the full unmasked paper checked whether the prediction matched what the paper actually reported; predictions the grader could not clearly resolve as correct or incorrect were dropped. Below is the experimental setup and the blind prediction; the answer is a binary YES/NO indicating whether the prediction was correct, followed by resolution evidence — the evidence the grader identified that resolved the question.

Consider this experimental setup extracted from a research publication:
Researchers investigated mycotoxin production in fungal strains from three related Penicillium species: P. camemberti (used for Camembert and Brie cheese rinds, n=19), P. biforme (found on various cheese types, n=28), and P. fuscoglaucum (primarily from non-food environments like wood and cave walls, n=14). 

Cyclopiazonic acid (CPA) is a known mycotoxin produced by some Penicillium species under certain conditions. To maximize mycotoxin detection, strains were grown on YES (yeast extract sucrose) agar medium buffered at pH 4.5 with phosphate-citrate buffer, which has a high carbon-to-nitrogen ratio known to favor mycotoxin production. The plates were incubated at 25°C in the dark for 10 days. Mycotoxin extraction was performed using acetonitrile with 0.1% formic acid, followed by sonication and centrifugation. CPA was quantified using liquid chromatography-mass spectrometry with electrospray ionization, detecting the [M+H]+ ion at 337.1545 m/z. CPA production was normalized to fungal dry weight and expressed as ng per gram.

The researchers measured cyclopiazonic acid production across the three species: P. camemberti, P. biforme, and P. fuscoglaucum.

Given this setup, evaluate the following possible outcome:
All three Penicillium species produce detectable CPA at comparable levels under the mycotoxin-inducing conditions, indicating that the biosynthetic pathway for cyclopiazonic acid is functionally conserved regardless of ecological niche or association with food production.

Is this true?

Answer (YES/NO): NO